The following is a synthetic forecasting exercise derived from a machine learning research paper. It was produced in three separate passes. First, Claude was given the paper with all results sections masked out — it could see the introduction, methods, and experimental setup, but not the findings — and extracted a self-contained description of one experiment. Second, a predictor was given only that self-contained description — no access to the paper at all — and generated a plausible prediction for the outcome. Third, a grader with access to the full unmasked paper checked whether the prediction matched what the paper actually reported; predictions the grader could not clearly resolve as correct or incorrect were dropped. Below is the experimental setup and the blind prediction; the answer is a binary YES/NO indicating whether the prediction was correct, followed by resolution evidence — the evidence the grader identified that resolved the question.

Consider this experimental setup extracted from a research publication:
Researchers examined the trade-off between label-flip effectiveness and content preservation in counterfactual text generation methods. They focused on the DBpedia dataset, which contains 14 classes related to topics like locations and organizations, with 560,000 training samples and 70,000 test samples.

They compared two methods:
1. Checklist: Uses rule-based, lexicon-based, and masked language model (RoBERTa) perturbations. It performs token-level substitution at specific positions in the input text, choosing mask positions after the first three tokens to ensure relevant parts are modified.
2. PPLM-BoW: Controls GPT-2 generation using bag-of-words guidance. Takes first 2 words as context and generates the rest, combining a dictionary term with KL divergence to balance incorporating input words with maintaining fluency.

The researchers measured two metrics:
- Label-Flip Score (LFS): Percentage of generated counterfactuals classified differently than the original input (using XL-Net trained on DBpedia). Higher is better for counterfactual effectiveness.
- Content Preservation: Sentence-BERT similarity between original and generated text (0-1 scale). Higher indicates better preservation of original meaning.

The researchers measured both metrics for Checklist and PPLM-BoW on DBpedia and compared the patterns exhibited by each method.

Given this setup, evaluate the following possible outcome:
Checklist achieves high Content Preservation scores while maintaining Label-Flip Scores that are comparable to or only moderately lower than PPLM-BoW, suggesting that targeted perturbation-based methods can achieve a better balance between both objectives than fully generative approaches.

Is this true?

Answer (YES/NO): NO